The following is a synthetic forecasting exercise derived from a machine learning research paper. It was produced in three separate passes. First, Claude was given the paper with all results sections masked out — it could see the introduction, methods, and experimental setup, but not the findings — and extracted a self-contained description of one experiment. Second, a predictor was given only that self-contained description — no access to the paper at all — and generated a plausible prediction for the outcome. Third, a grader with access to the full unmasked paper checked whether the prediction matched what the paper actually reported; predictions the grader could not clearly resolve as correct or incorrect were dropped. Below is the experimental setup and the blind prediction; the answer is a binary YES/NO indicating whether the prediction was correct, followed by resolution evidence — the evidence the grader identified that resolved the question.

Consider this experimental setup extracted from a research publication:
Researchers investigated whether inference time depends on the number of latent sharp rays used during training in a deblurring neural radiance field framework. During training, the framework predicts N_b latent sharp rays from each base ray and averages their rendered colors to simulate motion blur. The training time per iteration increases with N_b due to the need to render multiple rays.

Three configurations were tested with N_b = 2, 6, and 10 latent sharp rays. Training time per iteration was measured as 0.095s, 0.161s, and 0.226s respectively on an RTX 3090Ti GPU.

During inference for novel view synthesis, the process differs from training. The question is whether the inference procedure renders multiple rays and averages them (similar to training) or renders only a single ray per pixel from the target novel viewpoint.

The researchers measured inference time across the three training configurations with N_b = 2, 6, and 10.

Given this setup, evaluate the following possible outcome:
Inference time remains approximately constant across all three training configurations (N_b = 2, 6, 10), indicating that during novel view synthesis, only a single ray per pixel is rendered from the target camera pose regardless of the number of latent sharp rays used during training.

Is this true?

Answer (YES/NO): YES